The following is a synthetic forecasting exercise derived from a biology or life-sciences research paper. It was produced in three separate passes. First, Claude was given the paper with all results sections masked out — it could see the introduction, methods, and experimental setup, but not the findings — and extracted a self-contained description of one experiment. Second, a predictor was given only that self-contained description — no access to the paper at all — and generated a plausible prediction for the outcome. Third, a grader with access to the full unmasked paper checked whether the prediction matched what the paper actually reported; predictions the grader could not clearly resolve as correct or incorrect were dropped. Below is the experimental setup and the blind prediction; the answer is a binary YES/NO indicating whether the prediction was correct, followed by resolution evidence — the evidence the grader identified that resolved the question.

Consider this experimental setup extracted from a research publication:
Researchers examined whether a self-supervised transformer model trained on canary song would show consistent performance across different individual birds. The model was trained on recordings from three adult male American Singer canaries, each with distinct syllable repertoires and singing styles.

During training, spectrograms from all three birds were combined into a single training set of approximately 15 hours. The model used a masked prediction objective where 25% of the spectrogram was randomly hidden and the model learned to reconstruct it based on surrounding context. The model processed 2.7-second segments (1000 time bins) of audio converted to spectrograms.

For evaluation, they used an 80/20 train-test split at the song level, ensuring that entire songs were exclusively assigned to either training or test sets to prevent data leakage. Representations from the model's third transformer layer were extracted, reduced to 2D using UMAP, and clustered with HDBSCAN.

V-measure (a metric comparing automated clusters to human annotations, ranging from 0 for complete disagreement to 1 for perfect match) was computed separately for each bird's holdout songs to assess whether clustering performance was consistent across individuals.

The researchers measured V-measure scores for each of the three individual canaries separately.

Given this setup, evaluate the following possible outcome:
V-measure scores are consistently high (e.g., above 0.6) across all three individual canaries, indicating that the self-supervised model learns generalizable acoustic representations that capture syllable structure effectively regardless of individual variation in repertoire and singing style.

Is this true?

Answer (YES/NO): YES